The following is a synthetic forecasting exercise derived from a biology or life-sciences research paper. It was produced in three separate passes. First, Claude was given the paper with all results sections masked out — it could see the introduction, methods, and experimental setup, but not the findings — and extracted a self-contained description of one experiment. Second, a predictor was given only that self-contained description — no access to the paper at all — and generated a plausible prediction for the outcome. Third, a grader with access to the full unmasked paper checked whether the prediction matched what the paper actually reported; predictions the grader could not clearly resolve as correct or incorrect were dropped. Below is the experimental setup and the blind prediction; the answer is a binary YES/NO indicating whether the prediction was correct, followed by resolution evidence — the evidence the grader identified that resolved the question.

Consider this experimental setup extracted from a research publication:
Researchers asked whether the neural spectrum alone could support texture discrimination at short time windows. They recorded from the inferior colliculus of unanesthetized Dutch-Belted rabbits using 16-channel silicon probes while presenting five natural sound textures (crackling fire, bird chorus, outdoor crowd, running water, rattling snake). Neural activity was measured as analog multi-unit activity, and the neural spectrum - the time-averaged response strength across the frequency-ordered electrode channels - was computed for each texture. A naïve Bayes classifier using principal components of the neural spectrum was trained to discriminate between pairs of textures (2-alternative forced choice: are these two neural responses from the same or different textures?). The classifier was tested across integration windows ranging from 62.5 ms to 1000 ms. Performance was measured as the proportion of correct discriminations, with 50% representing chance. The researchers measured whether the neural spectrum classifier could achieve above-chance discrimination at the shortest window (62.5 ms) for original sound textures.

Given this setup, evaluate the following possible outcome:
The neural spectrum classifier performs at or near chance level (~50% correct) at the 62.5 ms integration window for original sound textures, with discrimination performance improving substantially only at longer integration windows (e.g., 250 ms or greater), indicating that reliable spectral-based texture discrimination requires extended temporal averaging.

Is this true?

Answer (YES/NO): NO